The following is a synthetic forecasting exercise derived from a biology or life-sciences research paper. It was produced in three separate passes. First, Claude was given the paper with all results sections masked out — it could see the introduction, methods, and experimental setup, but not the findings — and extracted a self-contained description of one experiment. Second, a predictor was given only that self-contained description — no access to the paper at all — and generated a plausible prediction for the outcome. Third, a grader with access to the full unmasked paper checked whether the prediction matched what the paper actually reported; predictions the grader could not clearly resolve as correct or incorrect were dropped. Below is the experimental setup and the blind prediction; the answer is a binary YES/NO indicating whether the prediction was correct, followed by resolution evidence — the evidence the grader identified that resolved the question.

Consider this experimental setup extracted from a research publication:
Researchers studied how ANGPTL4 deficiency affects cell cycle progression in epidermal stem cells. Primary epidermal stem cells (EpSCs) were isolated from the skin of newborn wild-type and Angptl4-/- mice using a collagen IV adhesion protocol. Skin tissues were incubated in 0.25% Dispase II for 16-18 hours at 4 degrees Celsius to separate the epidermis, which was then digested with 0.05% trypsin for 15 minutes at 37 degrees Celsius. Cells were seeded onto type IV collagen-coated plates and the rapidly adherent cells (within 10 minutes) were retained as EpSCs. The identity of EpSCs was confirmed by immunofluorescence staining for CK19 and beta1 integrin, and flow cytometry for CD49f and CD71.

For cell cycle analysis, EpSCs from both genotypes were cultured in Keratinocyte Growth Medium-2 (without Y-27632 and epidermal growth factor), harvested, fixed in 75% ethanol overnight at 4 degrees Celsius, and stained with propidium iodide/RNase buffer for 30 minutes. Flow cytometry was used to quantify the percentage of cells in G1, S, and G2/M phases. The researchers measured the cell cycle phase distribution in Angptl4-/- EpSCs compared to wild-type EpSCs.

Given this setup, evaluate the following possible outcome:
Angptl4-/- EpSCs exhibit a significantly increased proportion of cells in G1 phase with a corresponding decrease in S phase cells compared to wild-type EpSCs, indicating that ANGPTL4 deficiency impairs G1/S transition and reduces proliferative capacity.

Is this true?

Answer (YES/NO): NO